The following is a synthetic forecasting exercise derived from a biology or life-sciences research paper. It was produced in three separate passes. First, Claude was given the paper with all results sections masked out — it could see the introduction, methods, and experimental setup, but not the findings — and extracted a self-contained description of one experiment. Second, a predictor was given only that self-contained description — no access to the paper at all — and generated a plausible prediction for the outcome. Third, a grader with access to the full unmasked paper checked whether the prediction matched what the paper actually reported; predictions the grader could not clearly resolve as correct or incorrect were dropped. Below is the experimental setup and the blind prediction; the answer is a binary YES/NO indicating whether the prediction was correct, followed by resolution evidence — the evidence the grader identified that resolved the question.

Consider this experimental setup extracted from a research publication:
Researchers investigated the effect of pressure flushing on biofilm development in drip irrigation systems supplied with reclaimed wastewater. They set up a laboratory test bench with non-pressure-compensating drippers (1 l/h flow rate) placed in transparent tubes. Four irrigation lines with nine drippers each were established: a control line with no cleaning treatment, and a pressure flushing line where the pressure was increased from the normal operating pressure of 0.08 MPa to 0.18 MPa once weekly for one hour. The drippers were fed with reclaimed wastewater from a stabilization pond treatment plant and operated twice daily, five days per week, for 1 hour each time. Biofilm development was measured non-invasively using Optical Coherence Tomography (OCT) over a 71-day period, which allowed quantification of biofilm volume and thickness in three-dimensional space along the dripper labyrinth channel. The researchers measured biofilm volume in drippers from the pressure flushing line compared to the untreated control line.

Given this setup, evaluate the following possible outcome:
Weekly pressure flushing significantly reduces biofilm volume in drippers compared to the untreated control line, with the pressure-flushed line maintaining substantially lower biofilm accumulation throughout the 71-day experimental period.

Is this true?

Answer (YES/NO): NO